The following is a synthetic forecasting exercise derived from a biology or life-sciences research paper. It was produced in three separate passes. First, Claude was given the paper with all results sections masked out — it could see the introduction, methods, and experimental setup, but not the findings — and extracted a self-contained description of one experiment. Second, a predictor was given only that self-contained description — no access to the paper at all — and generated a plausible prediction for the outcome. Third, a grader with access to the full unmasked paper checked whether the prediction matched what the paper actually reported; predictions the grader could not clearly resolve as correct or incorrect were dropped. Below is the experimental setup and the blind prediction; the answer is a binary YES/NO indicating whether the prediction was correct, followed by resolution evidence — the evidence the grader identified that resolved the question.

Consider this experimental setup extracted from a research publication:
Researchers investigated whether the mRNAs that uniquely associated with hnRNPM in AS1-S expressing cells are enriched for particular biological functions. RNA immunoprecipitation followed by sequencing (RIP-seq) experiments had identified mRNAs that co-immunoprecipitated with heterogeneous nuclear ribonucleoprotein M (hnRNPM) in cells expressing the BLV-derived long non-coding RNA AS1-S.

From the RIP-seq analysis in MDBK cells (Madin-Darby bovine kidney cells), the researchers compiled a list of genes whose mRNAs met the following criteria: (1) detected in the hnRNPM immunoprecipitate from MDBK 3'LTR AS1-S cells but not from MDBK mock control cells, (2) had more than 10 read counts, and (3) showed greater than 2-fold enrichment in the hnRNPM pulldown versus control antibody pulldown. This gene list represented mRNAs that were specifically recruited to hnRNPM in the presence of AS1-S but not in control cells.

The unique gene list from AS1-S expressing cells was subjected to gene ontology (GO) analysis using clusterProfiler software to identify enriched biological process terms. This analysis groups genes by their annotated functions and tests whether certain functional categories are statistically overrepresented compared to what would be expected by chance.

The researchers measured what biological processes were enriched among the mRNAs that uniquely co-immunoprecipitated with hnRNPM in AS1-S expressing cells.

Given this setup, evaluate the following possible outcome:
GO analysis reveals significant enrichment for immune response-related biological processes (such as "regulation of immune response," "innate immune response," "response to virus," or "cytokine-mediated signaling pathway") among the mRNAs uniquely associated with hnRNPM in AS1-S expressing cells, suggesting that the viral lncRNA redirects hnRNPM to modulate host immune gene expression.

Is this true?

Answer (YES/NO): NO